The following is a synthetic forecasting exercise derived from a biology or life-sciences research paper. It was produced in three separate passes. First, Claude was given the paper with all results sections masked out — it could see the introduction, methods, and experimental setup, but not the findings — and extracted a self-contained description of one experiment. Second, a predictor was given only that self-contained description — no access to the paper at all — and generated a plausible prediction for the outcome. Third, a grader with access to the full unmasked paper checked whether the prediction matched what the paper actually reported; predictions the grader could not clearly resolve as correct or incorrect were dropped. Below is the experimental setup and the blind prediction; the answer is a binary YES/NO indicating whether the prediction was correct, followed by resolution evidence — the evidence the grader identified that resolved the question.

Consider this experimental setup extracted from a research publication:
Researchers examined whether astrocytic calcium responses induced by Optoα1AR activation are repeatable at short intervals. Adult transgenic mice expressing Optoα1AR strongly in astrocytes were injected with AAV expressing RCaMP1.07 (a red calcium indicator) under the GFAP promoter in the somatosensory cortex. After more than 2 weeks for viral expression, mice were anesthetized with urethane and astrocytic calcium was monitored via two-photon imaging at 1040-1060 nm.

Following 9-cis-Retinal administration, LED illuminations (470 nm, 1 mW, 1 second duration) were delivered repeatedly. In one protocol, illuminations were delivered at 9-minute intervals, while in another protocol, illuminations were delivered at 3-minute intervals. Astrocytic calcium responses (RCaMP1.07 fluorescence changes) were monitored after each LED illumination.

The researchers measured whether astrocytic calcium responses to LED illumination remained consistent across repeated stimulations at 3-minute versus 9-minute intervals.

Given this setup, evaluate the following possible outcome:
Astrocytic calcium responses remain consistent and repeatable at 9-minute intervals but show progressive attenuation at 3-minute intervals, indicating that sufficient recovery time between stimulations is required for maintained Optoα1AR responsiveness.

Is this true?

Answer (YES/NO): NO